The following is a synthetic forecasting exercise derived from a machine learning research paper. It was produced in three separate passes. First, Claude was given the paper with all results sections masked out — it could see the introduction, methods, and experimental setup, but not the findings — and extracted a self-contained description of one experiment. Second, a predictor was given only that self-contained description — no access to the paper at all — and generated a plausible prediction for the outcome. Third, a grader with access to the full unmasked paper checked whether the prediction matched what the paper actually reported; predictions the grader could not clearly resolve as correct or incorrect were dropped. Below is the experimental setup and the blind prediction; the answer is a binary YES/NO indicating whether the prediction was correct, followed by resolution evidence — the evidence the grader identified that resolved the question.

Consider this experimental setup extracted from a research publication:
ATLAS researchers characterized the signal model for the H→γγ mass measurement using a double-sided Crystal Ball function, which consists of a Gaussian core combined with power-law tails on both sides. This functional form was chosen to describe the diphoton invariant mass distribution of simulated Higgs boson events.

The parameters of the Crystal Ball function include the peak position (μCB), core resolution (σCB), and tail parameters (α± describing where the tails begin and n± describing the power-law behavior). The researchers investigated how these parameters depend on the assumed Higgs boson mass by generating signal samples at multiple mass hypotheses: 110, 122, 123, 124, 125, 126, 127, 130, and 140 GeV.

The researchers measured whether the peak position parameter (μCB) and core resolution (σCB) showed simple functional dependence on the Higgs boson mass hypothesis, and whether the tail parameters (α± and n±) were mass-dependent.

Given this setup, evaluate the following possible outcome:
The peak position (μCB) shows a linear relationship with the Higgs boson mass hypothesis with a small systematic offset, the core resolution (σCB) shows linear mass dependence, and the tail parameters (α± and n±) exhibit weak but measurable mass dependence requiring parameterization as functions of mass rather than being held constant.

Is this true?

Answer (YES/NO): NO